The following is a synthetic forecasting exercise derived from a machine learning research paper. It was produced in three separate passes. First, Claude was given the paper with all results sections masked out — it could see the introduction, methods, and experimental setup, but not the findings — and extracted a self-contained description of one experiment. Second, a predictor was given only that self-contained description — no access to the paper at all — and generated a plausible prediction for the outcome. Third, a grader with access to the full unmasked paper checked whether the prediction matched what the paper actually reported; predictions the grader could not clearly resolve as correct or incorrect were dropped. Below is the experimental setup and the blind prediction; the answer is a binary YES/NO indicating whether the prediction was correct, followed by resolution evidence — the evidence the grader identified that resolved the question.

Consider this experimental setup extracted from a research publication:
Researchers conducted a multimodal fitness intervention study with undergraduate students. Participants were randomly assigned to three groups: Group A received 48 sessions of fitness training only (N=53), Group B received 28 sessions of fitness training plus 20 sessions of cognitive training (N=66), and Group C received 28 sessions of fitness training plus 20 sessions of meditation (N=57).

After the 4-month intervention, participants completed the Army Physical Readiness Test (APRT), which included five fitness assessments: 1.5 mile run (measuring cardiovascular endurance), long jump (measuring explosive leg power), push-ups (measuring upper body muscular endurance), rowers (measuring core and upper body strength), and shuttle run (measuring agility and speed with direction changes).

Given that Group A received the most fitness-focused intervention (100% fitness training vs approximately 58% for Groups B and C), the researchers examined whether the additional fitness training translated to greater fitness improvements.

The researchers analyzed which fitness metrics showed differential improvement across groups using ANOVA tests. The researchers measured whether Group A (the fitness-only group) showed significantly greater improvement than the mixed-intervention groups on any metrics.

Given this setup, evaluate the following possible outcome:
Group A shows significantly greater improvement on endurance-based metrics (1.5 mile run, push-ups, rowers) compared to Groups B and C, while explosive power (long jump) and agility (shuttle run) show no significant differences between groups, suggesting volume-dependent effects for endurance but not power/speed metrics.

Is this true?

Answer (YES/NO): NO